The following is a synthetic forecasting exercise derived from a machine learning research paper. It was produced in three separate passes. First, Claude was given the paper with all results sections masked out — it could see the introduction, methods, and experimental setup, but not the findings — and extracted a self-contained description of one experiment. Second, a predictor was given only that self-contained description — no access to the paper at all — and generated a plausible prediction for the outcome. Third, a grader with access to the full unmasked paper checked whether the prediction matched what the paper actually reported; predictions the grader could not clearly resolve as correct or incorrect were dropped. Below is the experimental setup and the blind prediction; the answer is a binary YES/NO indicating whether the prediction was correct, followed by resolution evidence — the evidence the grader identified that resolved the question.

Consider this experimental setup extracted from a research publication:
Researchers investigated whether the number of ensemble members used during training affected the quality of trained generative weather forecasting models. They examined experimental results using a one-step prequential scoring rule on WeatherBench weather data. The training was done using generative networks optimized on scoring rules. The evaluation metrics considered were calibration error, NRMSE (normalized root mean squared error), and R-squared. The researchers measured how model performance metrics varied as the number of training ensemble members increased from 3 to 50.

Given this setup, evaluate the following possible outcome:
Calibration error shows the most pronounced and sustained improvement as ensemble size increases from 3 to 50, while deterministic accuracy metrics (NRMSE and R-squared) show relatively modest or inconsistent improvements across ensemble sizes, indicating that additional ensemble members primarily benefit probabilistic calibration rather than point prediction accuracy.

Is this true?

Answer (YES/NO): NO